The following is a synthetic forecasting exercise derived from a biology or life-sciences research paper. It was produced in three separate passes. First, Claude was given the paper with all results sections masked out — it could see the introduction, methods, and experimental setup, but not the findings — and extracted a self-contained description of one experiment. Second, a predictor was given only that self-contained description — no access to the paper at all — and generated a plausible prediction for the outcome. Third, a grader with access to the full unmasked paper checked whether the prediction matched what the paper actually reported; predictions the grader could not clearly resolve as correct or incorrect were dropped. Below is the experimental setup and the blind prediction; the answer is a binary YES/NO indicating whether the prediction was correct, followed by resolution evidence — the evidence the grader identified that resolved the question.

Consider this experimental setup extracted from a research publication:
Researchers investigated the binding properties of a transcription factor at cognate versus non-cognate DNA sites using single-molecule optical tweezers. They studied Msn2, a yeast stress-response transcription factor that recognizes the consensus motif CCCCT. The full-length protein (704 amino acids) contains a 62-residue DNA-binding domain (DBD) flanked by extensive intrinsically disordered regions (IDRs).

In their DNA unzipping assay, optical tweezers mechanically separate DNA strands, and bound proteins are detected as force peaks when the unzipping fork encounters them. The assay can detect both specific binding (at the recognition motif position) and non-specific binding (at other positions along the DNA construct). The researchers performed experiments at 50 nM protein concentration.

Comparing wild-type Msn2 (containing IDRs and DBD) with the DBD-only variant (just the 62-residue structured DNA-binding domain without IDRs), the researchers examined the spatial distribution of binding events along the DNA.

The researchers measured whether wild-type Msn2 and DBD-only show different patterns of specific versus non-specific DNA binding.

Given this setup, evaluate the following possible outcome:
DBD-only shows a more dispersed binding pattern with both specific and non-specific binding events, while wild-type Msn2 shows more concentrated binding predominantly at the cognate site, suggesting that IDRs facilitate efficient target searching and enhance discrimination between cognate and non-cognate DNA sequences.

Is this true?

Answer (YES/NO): NO